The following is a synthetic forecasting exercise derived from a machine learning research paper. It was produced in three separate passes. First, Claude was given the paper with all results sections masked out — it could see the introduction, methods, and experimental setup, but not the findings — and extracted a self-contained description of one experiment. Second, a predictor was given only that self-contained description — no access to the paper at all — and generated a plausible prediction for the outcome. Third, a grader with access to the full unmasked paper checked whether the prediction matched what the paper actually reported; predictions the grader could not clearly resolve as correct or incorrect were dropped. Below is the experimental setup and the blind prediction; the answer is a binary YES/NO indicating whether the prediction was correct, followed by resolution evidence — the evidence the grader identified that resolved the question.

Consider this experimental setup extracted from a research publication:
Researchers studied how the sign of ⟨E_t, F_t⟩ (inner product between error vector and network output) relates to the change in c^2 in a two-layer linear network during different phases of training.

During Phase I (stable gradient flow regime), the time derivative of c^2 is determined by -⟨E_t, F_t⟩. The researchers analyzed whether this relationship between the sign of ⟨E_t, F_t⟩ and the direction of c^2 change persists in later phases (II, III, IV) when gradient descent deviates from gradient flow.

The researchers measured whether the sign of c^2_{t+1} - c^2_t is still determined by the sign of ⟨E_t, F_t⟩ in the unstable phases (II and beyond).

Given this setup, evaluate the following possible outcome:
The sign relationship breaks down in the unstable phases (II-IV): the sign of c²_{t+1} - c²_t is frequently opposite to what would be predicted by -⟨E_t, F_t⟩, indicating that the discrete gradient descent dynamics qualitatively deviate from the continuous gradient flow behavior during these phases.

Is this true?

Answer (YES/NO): NO